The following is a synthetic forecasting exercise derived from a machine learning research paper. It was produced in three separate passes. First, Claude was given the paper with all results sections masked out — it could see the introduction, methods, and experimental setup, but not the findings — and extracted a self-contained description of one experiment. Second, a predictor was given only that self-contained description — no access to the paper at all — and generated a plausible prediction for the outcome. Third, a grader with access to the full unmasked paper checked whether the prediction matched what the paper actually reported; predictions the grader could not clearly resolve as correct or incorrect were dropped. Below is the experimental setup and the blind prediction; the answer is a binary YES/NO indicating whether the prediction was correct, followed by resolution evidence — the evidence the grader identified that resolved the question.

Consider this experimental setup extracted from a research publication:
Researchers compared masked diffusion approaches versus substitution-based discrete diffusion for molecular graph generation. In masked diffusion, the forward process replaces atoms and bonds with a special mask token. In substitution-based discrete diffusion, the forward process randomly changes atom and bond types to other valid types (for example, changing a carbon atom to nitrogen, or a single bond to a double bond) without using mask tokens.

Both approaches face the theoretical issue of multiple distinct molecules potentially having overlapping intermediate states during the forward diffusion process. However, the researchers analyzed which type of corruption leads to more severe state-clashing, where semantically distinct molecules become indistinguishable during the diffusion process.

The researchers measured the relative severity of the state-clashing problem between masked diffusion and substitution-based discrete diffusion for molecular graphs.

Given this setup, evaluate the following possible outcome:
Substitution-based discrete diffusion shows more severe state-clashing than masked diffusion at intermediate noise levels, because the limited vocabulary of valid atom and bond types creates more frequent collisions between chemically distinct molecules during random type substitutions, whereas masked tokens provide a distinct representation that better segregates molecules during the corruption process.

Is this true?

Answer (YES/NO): NO